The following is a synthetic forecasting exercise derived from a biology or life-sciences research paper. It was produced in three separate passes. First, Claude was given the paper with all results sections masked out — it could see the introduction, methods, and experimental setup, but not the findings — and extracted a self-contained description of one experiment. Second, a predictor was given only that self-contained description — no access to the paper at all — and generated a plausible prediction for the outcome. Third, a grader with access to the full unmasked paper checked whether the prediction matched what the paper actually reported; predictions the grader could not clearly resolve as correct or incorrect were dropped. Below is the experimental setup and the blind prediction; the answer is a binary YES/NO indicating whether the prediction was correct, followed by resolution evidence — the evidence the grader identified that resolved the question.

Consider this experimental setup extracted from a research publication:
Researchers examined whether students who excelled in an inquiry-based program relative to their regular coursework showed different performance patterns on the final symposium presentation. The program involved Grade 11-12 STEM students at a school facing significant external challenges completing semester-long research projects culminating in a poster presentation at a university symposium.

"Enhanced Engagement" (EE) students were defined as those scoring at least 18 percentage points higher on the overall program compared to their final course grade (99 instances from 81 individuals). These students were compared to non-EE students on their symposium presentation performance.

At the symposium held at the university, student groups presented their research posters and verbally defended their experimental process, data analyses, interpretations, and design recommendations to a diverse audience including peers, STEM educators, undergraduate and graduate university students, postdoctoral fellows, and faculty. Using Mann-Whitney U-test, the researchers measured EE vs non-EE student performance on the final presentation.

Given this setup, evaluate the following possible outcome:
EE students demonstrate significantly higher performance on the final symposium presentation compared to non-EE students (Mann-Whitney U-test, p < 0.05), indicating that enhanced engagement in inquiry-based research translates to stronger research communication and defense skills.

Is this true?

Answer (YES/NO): NO